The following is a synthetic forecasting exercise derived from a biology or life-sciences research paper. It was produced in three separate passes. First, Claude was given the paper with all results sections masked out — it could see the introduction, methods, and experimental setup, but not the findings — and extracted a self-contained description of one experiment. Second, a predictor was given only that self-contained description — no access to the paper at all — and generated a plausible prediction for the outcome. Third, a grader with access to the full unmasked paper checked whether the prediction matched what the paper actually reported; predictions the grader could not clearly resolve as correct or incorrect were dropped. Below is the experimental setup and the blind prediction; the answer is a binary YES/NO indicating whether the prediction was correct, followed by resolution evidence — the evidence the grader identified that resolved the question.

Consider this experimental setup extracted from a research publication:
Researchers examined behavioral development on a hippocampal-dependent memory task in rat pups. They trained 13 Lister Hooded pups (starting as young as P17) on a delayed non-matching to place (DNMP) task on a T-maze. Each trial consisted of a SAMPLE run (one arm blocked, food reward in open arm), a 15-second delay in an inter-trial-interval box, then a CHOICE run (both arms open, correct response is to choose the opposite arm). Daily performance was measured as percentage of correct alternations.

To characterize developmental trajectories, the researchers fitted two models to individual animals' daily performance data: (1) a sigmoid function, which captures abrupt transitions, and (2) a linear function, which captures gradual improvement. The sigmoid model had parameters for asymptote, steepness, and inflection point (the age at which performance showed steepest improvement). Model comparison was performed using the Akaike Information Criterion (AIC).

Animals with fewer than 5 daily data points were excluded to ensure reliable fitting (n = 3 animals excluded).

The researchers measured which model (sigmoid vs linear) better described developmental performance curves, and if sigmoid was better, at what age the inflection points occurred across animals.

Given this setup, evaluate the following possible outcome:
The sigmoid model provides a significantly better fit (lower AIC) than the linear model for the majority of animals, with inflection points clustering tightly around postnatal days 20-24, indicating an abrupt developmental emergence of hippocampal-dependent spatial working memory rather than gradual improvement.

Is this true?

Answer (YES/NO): NO